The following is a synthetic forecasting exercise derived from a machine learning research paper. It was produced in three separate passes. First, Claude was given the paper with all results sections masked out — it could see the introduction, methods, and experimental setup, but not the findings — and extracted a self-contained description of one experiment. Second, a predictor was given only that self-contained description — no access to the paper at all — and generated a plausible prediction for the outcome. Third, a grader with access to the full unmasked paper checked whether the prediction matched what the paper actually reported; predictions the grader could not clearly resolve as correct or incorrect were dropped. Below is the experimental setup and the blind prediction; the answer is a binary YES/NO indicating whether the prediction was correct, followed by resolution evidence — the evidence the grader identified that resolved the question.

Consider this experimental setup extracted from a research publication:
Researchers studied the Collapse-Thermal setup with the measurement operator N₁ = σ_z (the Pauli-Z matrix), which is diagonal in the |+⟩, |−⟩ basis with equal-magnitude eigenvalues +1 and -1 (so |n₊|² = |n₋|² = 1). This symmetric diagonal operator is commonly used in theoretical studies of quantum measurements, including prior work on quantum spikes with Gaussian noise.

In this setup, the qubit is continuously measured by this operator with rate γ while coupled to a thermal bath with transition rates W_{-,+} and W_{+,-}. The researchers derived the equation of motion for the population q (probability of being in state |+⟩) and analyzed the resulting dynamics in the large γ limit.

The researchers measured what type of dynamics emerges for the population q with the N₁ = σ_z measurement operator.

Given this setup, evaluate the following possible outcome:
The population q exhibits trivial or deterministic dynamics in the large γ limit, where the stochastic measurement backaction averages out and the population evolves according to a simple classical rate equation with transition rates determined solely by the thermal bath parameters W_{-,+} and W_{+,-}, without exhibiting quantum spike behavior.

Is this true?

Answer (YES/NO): YES